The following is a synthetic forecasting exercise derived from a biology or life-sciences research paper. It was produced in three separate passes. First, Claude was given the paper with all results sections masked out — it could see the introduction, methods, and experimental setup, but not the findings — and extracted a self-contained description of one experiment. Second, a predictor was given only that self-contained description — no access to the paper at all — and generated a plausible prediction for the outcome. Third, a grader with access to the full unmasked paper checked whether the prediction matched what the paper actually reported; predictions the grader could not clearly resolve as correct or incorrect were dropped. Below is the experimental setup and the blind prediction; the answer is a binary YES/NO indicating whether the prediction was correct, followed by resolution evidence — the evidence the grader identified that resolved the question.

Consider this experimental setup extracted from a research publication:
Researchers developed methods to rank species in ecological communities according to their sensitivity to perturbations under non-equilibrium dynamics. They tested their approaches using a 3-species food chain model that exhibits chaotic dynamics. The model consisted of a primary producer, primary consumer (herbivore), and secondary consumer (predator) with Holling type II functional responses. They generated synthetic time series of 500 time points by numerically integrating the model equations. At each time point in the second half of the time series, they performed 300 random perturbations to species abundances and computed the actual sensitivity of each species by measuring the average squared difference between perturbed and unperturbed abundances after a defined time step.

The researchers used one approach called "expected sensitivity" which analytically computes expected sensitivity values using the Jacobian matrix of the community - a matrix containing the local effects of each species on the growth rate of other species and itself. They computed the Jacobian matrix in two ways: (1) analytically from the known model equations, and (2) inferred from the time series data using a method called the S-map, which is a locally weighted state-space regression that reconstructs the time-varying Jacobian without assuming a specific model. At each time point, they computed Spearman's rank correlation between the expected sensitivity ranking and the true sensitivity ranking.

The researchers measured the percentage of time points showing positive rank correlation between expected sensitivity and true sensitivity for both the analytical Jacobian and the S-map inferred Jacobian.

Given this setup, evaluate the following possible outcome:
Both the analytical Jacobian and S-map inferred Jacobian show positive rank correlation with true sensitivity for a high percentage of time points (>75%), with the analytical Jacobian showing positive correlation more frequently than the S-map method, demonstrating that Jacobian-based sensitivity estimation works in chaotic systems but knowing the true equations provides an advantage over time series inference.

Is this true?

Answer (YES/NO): YES